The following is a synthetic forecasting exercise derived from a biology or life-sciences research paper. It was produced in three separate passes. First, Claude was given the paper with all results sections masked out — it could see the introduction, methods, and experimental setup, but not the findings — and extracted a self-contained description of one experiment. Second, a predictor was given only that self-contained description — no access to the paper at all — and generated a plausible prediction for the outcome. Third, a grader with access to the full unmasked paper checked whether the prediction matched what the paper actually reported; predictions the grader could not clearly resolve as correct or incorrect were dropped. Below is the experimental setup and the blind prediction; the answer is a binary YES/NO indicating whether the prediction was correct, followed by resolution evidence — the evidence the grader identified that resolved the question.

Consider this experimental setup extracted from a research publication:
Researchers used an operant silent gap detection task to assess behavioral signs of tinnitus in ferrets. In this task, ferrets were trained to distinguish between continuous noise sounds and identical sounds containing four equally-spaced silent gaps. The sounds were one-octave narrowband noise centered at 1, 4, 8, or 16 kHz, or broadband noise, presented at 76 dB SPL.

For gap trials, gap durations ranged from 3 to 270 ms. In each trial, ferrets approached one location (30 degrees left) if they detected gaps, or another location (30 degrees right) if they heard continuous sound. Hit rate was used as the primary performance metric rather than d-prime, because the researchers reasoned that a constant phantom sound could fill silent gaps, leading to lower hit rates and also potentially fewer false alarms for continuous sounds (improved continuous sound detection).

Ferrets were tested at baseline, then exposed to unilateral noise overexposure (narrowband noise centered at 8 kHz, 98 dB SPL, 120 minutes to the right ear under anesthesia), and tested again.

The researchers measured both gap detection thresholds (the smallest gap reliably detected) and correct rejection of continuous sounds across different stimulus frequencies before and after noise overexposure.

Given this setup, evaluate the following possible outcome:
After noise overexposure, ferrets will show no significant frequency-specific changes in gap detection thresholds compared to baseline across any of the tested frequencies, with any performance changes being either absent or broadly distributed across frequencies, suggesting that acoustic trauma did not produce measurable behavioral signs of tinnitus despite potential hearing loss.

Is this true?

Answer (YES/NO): NO